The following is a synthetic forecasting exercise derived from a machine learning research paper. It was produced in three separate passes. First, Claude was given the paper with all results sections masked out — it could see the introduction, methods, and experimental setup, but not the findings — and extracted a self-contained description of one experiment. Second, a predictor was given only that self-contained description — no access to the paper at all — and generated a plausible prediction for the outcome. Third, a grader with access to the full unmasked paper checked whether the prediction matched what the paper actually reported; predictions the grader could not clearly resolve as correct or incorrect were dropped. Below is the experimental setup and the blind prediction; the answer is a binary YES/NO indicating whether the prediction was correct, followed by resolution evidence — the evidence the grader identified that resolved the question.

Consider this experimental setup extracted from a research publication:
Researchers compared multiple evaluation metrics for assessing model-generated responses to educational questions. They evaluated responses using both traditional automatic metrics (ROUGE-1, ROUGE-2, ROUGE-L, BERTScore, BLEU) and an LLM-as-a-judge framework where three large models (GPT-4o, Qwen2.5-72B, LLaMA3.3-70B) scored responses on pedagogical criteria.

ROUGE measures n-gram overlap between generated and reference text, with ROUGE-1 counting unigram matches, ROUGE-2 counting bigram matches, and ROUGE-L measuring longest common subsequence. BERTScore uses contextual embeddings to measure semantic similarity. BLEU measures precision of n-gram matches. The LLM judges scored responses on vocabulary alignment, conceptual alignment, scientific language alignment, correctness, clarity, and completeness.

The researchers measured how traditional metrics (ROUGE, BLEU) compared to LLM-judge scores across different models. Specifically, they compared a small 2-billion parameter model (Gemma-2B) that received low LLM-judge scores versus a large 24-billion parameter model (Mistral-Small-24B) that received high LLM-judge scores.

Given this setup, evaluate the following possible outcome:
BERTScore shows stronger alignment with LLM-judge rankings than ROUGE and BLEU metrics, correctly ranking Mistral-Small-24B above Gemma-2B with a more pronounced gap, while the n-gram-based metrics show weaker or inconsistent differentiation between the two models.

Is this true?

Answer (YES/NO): NO